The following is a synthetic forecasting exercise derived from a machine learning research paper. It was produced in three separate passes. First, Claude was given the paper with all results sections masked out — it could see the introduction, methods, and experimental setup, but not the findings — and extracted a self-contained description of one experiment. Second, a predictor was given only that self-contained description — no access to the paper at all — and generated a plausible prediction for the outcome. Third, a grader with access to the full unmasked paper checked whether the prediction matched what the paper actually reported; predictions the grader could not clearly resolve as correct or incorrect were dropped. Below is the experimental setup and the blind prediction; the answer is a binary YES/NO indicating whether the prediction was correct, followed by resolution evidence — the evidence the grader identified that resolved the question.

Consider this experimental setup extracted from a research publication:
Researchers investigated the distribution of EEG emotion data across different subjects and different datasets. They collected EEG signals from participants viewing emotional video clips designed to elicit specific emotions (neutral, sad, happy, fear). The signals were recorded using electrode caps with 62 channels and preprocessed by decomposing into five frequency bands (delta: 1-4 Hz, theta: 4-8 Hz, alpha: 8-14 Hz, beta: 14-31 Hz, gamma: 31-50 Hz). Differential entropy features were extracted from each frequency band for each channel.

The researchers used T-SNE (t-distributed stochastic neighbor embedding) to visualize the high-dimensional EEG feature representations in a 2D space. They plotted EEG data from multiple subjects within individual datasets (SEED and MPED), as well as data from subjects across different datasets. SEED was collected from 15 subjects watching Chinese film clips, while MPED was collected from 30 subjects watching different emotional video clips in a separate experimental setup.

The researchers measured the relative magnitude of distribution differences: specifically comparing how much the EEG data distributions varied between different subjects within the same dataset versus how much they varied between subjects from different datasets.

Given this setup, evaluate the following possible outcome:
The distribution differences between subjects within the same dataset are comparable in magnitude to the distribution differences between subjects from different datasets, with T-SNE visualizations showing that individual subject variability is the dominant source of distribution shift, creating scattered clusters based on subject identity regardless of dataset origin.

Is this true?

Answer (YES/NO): NO